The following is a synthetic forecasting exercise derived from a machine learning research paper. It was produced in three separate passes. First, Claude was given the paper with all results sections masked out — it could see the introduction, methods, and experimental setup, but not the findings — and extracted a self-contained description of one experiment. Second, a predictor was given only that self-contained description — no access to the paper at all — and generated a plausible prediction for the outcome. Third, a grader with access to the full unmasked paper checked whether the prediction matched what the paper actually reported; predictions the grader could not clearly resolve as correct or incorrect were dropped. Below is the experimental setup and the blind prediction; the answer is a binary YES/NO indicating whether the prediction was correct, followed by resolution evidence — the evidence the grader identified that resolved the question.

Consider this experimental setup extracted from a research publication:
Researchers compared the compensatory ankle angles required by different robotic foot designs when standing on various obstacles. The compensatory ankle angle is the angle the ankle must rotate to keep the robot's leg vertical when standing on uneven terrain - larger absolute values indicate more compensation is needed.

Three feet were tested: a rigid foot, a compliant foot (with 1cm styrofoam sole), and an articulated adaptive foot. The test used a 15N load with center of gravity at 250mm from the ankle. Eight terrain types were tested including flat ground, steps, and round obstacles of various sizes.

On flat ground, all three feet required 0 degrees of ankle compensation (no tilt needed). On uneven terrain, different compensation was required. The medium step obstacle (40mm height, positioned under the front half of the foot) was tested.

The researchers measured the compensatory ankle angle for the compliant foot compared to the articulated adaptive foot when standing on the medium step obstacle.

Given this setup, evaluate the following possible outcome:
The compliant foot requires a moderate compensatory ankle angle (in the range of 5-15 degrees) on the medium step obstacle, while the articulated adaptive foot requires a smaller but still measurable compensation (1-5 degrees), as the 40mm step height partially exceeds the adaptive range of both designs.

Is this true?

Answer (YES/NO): NO